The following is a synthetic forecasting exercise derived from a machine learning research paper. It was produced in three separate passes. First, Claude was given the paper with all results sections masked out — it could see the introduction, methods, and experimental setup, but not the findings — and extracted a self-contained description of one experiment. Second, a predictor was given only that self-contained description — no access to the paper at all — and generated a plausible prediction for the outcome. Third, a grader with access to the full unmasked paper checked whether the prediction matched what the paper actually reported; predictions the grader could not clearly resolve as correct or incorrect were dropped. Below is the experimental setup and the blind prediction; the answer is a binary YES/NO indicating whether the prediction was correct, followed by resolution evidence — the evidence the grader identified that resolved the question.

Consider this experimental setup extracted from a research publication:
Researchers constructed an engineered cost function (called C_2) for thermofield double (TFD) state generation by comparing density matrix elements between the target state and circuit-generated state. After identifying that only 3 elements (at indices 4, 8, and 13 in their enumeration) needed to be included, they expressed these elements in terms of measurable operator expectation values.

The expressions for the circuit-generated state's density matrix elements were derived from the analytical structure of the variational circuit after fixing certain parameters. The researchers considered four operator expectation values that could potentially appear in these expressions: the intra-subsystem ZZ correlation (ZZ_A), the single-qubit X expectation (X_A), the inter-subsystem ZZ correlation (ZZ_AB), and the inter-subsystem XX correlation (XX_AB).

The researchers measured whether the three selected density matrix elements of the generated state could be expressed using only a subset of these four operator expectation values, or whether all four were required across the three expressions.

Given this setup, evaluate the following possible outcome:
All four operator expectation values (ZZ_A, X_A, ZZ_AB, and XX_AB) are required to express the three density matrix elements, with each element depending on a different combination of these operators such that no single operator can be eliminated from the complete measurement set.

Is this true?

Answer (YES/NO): YES